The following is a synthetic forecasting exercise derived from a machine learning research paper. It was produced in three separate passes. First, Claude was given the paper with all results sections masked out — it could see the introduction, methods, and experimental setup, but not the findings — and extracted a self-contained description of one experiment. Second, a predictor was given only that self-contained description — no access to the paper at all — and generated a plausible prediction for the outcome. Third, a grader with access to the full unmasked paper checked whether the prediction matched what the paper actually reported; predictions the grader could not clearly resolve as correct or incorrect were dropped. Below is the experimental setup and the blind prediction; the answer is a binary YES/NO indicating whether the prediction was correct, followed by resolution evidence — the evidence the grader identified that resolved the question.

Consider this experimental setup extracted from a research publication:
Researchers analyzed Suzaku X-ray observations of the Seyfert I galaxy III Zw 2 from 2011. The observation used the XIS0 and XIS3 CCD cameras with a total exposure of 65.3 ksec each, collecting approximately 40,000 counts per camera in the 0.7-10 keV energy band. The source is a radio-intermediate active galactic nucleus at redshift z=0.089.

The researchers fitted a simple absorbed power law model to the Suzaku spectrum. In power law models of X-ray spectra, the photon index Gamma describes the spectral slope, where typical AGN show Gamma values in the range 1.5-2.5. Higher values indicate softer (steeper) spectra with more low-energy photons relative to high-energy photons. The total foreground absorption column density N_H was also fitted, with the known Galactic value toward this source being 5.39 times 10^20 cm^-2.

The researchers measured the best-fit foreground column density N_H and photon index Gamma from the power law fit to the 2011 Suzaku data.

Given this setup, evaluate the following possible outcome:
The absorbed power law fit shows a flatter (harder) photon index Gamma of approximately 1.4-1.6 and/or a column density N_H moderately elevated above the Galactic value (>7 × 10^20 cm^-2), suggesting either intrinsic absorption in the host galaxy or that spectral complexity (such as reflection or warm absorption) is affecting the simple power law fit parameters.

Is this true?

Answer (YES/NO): YES